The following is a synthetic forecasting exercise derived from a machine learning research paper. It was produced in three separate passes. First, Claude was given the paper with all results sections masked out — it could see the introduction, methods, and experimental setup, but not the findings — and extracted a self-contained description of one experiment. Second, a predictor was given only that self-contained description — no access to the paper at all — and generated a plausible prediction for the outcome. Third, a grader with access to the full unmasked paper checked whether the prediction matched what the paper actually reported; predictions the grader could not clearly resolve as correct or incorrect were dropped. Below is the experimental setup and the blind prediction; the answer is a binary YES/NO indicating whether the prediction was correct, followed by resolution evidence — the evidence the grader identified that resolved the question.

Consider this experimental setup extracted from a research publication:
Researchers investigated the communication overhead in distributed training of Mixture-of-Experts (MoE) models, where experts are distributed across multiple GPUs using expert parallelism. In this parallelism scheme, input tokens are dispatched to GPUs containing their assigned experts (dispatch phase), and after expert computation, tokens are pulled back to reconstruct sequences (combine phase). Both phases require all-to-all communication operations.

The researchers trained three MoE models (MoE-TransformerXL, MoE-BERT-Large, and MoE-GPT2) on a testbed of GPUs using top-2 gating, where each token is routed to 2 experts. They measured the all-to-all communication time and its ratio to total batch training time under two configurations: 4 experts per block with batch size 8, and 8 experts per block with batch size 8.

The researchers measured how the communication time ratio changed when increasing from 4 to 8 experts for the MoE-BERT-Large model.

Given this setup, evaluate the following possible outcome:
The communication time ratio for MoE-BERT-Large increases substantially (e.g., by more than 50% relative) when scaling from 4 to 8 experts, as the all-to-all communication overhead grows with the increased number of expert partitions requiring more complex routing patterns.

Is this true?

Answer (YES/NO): NO